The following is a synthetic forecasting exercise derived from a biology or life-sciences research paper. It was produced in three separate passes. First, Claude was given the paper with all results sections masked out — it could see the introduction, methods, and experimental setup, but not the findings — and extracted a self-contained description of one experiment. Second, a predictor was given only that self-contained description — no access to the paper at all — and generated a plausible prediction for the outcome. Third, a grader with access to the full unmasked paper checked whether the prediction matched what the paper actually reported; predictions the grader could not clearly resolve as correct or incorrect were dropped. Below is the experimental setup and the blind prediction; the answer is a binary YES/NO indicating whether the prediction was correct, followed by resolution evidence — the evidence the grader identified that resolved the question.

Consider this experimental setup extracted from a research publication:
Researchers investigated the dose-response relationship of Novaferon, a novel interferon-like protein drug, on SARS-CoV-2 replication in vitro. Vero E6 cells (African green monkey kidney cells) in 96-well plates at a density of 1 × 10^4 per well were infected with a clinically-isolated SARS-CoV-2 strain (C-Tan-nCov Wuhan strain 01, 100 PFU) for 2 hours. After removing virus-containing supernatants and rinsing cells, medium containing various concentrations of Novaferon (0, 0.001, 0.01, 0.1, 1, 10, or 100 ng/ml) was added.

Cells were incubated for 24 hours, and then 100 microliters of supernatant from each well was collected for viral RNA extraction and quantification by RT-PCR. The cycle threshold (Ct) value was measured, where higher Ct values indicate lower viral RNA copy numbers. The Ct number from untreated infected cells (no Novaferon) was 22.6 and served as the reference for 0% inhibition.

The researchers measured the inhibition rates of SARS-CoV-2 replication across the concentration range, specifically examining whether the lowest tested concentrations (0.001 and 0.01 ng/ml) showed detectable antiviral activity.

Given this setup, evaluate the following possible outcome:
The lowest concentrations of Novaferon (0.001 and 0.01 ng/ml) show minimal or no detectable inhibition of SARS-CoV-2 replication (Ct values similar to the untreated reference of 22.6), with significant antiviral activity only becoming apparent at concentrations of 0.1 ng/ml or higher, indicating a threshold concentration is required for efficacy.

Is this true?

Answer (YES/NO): YES